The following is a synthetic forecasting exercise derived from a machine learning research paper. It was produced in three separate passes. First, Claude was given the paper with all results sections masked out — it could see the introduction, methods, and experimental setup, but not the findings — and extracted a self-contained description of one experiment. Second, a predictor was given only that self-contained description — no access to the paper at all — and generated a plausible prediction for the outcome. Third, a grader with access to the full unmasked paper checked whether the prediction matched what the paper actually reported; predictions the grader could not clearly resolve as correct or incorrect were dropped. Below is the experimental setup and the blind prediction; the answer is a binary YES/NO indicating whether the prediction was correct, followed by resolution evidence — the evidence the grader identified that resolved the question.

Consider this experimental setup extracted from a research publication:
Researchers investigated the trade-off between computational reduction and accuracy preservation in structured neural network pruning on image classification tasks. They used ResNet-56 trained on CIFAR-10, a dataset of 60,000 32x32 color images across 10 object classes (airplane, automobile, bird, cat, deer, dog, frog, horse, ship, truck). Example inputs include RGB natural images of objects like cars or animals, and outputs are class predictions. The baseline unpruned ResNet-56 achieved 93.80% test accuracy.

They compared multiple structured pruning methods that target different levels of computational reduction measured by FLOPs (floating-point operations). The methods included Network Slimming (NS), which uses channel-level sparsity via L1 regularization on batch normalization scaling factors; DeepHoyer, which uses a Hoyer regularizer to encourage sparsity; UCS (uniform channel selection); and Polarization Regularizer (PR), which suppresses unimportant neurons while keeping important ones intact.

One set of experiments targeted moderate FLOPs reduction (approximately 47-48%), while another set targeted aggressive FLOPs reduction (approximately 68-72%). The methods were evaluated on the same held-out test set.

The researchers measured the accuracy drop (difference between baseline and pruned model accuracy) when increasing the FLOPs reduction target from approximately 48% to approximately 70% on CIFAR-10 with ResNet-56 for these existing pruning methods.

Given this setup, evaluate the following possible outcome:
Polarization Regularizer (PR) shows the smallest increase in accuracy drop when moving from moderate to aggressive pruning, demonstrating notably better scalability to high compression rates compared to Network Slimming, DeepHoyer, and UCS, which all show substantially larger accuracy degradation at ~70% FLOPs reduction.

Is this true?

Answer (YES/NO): NO